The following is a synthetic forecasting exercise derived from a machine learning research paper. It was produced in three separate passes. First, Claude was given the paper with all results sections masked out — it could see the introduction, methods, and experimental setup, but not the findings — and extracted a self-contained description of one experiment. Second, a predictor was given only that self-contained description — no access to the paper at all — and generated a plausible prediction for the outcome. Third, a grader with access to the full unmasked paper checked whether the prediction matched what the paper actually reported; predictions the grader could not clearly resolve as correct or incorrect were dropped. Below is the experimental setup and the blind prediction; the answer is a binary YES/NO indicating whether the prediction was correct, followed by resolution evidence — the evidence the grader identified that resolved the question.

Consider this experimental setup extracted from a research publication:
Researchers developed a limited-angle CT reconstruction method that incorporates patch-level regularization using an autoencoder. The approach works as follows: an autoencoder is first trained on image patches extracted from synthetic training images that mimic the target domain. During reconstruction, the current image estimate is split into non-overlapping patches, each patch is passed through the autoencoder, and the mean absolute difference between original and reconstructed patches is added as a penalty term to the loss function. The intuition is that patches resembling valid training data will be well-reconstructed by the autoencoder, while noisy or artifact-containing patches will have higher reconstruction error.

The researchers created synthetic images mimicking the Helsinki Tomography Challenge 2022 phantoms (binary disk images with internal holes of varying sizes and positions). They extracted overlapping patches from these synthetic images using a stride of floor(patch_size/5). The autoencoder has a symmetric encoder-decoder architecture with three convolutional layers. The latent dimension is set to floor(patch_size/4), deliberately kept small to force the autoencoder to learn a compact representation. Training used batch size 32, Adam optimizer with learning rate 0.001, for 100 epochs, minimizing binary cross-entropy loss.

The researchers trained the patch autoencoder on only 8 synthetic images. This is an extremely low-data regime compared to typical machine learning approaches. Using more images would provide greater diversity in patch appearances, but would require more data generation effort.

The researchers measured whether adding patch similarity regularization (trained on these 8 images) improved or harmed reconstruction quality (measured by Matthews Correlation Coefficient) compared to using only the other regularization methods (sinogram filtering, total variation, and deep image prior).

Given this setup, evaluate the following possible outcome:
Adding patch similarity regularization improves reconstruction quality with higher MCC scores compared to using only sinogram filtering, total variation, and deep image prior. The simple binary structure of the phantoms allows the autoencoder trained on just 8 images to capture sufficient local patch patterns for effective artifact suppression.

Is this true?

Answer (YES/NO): YES